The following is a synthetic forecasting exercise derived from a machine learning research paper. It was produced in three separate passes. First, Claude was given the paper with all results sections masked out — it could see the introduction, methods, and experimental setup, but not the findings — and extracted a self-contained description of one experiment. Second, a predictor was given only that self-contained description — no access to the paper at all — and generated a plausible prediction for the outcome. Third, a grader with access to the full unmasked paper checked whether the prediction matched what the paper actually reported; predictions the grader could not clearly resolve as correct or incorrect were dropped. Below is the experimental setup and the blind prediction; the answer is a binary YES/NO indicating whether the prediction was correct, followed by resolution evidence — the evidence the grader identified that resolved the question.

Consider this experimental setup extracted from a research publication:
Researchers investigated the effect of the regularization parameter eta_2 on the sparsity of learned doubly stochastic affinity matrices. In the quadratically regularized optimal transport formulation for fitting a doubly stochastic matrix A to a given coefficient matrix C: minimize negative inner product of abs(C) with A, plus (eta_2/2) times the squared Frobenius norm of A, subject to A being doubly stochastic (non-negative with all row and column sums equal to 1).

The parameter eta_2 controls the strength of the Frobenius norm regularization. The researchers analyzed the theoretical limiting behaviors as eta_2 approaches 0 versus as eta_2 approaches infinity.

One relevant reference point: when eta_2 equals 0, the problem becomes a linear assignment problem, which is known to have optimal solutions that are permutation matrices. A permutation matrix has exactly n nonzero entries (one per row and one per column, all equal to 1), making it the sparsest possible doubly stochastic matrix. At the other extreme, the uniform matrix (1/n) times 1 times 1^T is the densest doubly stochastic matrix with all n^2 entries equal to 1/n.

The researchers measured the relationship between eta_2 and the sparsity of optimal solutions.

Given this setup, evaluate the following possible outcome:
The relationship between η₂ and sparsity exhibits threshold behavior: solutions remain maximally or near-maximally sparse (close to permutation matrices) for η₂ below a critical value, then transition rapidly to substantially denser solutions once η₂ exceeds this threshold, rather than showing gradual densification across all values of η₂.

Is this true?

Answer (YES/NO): NO